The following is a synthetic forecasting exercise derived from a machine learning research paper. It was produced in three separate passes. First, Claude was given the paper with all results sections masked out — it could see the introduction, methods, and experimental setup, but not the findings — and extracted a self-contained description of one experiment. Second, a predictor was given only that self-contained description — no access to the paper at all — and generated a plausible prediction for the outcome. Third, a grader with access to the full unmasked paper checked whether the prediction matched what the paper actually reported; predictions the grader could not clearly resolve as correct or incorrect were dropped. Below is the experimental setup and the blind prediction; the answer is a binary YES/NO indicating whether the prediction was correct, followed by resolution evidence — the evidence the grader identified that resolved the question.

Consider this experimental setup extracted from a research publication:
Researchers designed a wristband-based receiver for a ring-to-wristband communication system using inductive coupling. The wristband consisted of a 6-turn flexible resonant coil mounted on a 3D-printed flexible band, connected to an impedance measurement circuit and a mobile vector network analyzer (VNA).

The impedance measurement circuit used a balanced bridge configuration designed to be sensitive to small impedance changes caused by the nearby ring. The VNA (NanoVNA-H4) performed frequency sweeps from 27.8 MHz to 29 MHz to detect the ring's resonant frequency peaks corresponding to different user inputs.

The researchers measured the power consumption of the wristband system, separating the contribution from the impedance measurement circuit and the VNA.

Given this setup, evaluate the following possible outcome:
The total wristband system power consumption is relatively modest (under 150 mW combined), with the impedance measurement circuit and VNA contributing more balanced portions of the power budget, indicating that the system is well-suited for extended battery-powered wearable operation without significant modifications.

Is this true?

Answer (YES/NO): NO